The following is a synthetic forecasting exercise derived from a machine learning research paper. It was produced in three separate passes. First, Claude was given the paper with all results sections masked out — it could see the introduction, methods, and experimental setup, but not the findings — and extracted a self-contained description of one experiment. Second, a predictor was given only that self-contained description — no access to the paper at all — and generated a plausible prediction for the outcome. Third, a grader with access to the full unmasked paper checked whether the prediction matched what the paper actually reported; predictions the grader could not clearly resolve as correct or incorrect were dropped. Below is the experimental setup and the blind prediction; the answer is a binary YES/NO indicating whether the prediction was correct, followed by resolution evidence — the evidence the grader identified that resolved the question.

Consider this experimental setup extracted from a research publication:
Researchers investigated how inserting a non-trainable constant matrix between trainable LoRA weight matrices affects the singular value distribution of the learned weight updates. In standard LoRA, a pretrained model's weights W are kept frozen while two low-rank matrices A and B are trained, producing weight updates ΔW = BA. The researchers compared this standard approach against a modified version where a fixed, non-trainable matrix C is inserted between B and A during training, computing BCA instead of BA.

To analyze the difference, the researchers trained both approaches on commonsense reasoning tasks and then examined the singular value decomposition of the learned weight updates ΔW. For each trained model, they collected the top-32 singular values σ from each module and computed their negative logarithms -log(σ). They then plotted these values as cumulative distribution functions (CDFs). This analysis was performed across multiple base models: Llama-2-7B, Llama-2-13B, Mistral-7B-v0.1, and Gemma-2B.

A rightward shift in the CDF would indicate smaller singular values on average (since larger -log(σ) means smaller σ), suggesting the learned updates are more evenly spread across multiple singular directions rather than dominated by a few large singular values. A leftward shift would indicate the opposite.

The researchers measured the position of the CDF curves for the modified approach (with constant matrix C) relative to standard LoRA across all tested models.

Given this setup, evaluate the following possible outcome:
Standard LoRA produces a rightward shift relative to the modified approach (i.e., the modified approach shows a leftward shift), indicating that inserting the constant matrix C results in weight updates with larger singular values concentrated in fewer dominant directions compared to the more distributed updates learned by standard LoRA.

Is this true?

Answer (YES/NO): NO